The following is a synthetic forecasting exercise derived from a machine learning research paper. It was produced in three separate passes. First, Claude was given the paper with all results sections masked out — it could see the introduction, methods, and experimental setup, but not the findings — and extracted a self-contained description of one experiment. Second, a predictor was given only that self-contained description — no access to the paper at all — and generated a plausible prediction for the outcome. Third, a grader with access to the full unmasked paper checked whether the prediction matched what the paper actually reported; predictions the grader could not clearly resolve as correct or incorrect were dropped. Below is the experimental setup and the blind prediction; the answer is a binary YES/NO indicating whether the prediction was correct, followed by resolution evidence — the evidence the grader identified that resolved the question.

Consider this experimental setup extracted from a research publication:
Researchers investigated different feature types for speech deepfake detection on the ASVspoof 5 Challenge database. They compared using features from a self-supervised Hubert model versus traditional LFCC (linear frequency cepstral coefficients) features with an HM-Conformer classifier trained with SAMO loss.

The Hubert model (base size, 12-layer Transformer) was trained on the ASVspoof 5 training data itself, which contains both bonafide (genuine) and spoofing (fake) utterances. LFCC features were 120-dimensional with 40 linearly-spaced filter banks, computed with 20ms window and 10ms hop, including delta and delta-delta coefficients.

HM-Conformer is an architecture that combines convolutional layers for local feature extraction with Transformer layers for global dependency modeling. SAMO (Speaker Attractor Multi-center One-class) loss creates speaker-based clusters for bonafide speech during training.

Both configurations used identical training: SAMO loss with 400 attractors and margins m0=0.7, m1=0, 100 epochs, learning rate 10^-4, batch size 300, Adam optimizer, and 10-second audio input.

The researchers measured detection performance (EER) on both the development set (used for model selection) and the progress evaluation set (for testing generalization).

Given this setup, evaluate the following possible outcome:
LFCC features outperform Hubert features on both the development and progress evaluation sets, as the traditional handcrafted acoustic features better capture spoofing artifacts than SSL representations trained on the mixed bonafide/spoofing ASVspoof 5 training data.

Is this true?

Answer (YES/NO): NO